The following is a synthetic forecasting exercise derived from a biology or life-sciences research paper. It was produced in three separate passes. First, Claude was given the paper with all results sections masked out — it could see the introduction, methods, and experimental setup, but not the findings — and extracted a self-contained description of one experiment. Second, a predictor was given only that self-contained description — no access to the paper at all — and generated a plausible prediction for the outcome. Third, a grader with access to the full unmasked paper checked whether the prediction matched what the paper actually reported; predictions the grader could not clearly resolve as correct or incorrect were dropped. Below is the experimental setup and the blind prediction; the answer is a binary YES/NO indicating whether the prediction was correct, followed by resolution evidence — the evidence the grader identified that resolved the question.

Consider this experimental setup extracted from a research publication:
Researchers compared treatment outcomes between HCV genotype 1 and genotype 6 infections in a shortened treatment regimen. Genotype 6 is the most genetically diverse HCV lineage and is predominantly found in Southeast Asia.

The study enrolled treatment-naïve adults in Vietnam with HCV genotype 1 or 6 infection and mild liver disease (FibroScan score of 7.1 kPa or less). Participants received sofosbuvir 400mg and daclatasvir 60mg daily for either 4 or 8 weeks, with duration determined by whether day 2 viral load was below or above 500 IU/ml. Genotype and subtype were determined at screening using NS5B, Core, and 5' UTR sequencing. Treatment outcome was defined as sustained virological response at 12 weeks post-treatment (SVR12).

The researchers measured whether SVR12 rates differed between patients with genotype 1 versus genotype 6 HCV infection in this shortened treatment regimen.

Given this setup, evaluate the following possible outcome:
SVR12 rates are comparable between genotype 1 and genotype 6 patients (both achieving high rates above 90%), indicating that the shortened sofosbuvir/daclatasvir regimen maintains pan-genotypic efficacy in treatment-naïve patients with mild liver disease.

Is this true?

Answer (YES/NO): NO